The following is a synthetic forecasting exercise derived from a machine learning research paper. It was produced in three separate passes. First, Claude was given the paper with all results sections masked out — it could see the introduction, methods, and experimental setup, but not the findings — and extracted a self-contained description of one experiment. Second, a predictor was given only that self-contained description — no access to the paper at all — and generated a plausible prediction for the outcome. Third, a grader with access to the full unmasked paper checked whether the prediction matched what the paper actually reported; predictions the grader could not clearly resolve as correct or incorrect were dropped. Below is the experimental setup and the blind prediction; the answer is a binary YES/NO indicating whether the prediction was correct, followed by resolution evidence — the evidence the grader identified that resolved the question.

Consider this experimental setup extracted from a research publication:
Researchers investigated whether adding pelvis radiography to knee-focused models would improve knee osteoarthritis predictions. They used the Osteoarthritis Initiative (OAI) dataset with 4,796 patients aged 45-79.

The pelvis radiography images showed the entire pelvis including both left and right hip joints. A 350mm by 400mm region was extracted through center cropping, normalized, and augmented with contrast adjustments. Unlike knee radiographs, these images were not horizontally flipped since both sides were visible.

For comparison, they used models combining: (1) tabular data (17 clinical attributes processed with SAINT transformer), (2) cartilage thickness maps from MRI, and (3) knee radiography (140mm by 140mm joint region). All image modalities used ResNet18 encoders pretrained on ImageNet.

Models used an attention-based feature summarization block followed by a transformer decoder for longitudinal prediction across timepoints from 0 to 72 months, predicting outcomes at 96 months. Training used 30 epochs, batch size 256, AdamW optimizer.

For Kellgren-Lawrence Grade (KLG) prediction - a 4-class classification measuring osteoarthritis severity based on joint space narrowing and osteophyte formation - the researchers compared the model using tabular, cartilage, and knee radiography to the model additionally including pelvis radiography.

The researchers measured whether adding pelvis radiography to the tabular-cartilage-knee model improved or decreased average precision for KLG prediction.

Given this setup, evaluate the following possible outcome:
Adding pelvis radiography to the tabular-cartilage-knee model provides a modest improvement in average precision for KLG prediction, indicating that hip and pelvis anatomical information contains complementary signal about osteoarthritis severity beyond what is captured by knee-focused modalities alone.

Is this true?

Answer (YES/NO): NO